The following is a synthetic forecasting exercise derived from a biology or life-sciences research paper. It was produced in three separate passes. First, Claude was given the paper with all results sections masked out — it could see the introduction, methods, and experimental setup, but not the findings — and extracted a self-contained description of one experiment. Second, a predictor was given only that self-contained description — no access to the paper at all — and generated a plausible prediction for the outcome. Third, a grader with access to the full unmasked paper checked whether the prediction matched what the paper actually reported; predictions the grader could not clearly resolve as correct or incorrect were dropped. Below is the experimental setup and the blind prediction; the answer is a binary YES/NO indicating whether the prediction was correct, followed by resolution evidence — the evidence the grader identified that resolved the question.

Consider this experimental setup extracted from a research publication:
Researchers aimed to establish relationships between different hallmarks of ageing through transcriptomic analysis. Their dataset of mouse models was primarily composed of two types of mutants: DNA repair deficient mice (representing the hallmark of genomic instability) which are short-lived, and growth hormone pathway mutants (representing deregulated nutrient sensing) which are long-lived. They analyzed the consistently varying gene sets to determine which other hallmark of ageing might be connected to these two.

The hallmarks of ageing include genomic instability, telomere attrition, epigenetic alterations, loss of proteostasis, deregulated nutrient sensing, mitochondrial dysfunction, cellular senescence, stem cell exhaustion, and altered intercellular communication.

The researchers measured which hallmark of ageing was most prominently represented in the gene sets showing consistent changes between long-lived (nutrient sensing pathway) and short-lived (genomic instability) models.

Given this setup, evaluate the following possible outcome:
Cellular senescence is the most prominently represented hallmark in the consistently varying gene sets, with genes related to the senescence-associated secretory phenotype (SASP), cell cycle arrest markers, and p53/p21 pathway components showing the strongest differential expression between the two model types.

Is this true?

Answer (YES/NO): NO